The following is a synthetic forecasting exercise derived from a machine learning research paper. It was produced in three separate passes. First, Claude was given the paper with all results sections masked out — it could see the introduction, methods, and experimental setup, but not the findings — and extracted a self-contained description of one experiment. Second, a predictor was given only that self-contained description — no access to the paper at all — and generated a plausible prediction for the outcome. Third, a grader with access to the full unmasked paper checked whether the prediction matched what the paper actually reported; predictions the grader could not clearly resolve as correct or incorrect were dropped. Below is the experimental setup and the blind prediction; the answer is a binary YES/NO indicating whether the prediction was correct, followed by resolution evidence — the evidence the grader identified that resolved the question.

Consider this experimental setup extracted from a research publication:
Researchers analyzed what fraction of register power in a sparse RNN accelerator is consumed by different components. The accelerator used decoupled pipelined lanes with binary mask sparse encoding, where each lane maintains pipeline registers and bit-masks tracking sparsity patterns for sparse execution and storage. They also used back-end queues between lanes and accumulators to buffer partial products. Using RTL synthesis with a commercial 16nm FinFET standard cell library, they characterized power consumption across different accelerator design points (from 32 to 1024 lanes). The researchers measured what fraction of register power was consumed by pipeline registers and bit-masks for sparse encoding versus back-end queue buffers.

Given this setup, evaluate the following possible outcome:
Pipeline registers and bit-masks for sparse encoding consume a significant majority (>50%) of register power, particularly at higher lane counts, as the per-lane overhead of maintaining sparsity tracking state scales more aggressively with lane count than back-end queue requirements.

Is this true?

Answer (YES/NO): YES